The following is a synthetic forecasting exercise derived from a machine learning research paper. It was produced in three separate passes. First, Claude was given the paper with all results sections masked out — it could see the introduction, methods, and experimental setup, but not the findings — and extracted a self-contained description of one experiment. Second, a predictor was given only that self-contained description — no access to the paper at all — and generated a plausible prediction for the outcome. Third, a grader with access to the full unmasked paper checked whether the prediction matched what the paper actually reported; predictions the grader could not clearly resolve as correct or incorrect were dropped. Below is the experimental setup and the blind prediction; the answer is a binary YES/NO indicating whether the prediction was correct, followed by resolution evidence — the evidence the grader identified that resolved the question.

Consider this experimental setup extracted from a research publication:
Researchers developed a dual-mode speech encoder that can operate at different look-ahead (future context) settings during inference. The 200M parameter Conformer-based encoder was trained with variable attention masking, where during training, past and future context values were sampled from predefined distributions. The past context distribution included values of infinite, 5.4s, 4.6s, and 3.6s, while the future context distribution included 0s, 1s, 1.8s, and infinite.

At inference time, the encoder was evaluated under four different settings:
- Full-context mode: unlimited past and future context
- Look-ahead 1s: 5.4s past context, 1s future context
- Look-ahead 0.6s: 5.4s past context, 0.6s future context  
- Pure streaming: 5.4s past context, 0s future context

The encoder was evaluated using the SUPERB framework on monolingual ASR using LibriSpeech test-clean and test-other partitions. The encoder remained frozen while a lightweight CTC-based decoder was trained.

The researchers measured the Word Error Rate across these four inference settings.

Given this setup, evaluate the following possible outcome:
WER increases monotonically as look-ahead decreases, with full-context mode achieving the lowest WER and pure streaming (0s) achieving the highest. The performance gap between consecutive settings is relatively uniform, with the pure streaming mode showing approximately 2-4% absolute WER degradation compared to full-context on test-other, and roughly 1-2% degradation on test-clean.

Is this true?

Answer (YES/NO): NO